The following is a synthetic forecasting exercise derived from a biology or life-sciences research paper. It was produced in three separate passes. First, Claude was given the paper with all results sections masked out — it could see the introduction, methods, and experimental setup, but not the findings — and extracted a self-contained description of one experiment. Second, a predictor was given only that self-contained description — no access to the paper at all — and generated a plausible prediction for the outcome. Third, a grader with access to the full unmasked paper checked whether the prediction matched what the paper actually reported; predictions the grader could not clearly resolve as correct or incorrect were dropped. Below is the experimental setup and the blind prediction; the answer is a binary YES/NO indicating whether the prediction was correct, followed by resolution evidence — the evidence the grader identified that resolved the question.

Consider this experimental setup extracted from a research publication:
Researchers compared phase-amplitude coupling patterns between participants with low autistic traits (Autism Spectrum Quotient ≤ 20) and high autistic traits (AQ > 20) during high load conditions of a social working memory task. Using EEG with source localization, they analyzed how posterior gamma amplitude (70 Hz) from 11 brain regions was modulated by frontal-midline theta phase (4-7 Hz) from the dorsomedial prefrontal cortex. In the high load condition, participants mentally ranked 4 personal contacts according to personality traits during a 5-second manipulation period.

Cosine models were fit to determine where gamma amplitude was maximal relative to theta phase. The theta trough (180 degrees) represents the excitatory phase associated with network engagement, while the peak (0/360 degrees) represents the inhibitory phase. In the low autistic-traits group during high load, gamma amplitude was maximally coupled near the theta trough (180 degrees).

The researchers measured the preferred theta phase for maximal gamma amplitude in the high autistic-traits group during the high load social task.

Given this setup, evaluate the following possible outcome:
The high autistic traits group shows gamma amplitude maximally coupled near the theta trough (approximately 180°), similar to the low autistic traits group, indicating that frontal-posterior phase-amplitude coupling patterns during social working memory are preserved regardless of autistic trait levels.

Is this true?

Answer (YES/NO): NO